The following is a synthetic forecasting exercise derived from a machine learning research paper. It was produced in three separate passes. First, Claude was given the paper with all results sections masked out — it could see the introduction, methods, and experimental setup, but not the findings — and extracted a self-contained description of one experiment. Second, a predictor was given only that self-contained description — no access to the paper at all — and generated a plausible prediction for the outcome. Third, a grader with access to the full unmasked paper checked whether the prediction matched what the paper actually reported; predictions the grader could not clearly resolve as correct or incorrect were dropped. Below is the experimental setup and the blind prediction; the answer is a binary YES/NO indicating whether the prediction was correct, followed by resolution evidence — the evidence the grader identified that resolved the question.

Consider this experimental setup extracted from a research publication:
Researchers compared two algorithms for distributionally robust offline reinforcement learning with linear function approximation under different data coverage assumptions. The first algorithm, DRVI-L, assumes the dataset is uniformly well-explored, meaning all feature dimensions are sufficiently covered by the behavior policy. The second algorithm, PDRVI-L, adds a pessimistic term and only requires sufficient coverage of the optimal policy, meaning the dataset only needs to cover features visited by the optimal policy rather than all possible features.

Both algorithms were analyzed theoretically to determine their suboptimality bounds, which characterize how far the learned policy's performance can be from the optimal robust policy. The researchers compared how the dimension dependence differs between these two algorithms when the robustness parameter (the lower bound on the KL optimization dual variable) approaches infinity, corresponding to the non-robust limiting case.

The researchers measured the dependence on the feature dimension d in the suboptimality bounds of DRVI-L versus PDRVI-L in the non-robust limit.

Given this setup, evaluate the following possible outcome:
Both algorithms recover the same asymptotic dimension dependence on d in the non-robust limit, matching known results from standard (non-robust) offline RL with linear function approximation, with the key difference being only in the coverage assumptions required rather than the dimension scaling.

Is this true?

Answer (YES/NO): NO